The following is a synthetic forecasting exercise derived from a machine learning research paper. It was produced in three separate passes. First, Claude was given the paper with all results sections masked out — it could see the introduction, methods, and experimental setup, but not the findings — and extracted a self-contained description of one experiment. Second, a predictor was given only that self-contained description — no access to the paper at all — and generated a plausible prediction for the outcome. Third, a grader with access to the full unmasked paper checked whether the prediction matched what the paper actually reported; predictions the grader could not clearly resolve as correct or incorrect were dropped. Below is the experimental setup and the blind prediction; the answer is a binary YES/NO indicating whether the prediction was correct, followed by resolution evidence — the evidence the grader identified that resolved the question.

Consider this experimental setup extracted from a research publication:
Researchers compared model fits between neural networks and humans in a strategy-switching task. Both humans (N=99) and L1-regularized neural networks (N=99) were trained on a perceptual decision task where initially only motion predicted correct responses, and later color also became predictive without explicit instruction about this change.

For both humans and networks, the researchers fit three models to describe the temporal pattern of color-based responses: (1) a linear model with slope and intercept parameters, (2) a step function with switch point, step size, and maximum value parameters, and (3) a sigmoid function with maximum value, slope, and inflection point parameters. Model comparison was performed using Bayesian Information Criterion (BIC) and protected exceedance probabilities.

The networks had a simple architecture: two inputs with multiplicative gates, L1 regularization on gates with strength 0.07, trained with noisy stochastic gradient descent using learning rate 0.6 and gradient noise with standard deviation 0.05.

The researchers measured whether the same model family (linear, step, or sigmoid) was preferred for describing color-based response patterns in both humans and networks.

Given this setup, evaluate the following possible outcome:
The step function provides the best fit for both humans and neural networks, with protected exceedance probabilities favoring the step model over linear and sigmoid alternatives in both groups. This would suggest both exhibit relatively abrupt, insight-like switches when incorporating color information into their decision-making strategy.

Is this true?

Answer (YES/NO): NO